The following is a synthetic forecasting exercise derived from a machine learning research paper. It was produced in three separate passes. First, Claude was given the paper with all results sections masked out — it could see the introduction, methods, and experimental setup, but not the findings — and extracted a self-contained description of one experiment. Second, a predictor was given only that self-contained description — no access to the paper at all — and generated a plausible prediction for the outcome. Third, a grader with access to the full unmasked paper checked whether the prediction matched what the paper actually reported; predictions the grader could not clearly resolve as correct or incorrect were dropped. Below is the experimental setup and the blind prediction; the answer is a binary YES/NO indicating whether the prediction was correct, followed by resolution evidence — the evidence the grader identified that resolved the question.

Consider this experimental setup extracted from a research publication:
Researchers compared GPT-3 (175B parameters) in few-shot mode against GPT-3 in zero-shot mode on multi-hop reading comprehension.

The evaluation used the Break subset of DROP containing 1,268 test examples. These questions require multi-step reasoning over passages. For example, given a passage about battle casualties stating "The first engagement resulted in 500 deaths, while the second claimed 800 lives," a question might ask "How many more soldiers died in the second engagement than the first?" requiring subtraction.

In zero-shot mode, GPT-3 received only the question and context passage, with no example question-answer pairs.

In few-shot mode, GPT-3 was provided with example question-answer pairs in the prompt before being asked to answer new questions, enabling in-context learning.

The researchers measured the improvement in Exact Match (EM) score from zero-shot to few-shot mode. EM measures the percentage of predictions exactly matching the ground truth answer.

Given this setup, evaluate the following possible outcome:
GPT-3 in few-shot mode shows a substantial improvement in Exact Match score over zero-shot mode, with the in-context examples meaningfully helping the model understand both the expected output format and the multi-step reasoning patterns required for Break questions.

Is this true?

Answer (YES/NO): YES